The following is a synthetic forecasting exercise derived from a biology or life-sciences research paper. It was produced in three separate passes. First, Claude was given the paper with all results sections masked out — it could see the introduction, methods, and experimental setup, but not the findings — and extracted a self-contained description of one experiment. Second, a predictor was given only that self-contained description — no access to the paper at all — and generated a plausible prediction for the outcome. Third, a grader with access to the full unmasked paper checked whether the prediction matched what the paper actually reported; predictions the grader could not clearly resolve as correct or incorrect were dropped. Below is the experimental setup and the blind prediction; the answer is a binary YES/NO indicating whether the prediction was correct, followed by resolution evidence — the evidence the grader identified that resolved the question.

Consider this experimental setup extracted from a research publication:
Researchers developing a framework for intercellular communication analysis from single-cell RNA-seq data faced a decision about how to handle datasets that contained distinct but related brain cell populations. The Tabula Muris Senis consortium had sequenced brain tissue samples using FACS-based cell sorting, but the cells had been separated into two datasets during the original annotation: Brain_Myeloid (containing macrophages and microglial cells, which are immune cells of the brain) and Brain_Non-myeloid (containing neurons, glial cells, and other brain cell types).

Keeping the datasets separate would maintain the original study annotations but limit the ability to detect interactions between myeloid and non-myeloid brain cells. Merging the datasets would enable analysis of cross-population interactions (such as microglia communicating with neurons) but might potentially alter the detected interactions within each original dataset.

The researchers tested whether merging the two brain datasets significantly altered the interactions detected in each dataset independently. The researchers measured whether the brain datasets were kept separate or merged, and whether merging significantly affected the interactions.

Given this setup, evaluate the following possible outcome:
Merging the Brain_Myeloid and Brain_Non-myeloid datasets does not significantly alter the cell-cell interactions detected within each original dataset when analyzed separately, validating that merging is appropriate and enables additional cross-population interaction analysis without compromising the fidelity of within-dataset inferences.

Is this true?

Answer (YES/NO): YES